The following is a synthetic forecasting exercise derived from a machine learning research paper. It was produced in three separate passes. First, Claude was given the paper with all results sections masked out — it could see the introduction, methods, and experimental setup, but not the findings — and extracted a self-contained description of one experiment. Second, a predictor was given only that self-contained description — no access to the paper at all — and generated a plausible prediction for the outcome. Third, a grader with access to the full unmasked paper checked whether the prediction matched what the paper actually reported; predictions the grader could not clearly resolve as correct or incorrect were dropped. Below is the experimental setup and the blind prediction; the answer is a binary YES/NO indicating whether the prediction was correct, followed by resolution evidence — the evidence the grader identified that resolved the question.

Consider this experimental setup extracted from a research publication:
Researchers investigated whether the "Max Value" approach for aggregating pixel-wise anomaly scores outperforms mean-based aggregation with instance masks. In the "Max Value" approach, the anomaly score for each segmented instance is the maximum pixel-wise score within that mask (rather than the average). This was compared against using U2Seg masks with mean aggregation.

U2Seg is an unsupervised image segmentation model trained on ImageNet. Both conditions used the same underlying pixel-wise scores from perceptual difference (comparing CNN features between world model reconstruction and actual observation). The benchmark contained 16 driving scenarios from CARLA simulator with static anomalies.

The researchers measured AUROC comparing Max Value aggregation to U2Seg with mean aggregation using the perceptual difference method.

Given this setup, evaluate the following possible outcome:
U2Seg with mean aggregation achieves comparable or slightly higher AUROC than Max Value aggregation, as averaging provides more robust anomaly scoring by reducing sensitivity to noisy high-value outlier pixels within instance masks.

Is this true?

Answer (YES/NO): NO